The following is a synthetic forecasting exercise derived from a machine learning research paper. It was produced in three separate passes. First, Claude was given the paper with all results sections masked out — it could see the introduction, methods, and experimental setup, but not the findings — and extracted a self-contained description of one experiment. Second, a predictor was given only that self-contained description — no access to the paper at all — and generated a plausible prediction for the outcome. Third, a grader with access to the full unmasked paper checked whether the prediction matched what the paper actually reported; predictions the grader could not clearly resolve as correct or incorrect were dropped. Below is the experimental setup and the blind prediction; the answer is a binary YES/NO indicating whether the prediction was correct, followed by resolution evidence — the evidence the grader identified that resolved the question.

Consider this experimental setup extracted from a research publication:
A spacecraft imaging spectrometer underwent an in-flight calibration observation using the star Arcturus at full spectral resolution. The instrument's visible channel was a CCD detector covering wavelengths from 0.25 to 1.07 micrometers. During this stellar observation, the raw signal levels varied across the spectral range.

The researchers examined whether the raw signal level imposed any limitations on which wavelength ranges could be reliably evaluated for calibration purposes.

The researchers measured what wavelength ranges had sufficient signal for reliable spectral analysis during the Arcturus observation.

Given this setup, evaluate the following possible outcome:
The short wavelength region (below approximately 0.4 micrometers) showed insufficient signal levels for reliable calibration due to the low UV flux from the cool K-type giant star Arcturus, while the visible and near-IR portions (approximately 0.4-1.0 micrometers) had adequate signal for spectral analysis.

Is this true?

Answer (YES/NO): NO